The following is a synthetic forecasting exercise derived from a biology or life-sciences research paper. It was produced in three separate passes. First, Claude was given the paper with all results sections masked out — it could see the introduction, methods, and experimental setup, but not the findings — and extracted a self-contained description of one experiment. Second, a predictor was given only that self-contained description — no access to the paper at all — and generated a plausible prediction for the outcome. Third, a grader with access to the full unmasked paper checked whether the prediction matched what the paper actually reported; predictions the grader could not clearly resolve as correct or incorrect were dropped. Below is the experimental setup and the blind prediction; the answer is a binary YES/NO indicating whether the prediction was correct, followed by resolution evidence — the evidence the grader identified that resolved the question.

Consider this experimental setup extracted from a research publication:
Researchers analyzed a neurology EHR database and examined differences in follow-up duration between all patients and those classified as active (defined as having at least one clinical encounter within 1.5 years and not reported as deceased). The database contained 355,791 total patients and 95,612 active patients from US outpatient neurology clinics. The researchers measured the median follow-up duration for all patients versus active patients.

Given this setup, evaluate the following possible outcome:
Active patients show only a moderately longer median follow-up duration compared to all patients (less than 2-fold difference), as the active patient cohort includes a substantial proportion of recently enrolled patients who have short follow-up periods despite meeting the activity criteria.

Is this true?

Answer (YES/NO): NO